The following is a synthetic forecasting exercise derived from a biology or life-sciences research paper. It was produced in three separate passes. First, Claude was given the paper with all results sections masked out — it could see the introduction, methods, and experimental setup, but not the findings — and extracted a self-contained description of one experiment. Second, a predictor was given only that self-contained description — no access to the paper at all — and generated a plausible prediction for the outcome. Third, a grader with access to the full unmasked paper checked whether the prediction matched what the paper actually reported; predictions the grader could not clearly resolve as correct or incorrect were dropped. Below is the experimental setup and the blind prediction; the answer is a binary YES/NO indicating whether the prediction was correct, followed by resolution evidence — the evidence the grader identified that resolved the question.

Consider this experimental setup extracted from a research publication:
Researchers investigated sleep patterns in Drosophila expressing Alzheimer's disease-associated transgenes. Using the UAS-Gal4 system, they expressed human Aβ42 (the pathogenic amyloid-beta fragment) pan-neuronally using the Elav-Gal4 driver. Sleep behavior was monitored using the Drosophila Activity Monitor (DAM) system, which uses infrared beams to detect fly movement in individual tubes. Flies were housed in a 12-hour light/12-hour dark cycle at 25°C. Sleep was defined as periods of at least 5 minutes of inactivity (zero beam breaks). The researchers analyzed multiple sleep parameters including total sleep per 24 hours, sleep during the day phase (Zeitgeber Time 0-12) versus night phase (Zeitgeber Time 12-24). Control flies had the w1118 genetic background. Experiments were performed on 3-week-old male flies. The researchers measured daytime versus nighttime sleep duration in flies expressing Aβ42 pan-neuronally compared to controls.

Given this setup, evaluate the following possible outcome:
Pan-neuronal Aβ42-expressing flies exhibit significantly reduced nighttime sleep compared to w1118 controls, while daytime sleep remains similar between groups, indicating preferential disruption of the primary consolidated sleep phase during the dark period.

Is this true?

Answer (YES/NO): NO